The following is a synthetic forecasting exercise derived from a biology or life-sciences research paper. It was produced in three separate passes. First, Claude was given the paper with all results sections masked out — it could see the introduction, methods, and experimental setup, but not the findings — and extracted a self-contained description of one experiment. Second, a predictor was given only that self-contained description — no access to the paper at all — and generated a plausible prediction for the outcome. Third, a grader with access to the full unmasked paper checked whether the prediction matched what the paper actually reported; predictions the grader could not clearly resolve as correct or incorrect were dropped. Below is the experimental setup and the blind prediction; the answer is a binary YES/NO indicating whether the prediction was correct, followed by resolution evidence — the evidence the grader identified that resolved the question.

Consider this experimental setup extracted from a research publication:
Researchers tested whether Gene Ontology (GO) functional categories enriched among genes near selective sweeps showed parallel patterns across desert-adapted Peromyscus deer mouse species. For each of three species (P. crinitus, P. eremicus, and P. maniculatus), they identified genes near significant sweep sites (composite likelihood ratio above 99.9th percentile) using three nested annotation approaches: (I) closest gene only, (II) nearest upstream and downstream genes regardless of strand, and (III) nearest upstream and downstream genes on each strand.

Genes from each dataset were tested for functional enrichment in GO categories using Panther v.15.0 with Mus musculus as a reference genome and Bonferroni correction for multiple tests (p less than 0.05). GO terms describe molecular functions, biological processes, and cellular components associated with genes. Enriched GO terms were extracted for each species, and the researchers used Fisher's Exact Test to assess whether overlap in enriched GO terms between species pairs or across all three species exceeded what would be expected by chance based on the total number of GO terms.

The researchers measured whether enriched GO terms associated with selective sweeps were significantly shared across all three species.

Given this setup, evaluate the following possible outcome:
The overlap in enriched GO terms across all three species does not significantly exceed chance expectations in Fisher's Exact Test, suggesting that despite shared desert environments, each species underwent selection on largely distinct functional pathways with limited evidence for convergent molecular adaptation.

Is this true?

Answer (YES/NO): NO